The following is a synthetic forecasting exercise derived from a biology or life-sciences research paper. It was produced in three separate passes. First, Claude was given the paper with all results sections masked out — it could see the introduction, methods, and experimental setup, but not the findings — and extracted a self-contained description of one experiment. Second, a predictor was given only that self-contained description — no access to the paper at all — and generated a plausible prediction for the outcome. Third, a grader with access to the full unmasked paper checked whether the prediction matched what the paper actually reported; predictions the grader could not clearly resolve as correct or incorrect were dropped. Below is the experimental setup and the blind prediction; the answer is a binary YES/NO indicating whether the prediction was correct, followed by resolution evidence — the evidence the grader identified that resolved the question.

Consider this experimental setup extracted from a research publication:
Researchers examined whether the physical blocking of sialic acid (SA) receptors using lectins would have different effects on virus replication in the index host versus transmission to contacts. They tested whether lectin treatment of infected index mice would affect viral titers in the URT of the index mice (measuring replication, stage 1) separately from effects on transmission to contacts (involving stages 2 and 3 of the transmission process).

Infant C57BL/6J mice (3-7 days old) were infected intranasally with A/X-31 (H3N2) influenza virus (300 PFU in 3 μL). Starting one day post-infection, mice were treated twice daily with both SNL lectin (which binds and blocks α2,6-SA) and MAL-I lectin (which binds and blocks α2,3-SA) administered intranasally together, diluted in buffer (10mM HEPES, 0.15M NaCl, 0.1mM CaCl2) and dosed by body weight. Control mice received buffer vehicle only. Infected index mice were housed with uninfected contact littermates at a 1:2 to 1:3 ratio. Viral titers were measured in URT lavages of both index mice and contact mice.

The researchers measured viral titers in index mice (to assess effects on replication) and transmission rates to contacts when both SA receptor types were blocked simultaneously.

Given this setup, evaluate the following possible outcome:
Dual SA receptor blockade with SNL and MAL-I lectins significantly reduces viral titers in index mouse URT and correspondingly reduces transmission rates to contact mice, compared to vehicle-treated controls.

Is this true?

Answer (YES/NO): NO